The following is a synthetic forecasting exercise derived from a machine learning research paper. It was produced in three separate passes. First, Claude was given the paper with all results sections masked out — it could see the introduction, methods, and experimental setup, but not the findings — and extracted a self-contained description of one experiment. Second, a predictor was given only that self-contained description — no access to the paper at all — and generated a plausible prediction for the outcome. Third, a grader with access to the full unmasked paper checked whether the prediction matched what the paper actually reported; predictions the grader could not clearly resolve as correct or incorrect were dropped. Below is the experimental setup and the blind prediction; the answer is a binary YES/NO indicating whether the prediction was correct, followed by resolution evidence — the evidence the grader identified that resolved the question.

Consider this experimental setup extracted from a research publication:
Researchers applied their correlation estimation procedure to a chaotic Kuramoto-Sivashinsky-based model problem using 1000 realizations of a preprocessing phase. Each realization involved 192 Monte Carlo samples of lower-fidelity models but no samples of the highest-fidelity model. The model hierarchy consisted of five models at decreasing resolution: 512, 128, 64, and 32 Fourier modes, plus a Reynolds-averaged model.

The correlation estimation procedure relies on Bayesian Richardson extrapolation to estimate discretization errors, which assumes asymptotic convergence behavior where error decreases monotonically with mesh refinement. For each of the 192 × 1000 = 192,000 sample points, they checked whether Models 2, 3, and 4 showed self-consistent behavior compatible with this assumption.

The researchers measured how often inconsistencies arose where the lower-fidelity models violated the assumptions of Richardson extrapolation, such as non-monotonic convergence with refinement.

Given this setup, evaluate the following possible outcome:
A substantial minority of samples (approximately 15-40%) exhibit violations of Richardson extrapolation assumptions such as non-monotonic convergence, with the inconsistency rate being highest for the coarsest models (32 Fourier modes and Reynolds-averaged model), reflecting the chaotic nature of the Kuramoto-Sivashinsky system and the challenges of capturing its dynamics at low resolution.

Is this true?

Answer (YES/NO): NO